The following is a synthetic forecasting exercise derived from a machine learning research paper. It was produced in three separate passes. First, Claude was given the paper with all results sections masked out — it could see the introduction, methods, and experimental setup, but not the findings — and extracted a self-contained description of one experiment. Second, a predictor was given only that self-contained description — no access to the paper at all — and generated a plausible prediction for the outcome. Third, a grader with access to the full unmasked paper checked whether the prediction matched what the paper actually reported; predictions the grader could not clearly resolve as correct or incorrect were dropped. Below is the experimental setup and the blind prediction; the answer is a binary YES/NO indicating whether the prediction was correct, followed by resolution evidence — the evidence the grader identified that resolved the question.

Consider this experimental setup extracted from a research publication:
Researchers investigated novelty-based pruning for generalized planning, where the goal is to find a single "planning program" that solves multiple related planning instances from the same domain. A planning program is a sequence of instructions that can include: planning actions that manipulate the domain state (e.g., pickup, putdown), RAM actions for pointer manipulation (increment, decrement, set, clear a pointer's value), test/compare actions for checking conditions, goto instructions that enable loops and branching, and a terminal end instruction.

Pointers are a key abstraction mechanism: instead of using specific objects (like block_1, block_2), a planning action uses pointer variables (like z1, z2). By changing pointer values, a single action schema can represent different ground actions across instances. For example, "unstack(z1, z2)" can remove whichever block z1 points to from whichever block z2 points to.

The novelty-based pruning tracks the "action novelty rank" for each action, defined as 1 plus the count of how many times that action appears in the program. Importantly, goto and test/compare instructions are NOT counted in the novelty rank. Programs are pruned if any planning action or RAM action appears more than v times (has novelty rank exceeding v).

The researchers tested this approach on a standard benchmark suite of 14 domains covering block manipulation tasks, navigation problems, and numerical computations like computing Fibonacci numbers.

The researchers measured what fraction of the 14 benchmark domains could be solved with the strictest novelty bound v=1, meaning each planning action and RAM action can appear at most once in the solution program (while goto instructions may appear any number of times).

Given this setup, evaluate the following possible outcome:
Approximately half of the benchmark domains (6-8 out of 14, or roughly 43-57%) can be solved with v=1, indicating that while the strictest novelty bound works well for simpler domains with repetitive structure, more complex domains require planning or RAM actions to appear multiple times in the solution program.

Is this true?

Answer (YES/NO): NO